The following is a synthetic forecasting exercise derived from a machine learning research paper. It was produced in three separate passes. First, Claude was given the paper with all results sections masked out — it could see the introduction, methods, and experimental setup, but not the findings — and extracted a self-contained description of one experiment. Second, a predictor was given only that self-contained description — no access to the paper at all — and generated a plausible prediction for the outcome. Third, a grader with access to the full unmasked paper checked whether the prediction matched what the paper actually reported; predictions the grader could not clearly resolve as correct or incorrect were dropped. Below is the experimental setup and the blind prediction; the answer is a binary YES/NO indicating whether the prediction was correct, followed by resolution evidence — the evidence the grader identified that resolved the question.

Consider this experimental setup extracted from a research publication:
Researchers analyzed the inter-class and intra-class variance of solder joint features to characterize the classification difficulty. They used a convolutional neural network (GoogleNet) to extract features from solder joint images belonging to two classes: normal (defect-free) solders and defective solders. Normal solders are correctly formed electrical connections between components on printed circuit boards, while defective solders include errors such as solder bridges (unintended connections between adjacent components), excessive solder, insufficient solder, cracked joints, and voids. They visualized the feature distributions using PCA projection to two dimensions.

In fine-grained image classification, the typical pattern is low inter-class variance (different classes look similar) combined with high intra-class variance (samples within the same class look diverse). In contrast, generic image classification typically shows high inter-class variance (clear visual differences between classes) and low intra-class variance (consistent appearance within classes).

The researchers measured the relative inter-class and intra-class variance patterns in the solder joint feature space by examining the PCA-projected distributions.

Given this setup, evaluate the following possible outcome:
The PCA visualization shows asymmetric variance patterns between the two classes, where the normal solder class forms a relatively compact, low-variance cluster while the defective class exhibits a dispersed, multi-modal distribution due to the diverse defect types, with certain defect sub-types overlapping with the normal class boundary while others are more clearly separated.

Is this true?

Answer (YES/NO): NO